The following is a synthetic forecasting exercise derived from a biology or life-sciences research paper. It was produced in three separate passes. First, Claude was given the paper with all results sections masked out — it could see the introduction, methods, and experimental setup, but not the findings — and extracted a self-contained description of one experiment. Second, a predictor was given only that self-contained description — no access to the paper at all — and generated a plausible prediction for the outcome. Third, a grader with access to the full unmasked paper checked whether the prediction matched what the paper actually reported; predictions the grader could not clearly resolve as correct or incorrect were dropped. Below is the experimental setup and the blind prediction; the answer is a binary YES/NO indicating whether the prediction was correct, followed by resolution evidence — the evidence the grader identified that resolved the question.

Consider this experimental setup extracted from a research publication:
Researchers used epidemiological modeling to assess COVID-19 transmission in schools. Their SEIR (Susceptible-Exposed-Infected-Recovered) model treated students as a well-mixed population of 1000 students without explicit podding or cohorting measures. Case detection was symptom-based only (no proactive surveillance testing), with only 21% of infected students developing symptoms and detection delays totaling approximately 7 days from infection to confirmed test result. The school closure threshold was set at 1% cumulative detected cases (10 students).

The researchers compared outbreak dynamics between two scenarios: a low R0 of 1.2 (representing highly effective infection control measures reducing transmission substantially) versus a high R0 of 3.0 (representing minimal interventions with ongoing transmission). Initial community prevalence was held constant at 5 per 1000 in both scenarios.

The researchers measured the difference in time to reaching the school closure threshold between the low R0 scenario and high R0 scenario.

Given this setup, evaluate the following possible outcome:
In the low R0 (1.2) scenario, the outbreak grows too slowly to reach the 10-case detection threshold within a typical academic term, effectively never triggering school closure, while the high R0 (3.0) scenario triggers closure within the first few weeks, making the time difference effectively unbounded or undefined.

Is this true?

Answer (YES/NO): NO